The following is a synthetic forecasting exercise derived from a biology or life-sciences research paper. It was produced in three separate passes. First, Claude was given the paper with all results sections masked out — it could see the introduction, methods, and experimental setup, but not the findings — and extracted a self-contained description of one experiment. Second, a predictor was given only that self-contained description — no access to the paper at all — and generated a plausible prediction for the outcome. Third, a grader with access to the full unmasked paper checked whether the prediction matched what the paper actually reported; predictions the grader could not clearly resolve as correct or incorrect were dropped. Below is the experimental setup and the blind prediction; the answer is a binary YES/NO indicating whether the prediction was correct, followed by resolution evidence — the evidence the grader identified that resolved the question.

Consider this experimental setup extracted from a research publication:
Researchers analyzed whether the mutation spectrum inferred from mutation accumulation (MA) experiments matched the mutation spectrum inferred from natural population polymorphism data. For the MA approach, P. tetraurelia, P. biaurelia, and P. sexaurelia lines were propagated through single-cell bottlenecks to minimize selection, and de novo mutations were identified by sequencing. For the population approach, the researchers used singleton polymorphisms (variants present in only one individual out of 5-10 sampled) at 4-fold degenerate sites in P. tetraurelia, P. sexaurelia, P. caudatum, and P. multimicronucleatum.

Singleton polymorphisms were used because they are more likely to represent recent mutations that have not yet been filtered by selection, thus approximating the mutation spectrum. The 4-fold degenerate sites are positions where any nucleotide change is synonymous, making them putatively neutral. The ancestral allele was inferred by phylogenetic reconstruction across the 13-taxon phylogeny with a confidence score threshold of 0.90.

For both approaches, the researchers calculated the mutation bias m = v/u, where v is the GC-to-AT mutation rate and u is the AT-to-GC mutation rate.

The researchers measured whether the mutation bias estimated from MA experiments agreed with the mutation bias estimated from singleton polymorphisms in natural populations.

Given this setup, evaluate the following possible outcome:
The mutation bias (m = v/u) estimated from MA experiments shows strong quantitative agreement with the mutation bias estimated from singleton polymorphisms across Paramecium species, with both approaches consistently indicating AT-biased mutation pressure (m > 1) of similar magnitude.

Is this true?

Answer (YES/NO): NO